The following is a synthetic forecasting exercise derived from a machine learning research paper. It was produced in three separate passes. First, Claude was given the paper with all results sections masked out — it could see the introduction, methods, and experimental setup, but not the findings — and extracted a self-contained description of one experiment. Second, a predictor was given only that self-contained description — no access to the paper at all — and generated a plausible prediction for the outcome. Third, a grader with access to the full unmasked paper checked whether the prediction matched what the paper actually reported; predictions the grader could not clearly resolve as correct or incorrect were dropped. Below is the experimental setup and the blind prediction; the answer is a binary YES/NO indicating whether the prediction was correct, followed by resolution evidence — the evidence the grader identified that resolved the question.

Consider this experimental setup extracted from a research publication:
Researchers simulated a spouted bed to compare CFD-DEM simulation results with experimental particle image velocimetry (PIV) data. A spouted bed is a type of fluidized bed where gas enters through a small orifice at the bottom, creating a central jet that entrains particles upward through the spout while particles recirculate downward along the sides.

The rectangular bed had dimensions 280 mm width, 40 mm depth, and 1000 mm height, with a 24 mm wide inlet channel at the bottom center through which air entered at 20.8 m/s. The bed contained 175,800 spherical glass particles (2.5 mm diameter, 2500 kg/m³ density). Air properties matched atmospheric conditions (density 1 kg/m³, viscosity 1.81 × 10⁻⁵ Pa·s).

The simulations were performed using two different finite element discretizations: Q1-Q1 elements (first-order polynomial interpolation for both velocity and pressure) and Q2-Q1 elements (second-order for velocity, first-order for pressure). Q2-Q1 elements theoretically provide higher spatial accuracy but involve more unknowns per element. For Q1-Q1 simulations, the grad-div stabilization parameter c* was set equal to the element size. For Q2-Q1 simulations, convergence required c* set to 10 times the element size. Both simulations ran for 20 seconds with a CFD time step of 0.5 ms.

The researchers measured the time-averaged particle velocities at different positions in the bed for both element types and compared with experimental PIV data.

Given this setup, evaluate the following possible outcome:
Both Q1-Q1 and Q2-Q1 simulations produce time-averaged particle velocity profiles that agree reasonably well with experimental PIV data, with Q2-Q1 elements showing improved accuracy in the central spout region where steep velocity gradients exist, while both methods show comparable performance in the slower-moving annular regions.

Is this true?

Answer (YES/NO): NO